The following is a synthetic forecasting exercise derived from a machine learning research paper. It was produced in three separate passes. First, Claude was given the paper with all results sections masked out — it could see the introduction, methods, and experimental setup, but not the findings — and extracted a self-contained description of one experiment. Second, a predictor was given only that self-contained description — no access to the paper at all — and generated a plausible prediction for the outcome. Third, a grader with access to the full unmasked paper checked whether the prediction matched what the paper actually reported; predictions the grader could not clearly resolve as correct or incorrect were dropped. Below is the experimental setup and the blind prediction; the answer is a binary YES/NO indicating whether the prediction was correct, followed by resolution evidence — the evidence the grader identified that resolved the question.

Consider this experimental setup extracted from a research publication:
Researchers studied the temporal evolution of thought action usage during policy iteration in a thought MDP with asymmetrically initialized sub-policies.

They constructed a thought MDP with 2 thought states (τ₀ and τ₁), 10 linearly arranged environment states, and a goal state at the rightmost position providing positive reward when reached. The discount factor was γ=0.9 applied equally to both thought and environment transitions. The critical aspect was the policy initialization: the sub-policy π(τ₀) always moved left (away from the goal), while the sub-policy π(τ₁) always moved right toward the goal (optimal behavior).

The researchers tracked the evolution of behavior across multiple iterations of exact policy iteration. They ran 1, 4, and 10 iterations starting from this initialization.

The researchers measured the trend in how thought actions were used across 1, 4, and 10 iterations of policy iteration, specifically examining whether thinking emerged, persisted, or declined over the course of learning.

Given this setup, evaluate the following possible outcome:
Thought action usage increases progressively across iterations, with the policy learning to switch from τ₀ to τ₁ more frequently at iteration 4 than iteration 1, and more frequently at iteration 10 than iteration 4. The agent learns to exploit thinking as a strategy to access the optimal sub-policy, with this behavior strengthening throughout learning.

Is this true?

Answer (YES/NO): NO